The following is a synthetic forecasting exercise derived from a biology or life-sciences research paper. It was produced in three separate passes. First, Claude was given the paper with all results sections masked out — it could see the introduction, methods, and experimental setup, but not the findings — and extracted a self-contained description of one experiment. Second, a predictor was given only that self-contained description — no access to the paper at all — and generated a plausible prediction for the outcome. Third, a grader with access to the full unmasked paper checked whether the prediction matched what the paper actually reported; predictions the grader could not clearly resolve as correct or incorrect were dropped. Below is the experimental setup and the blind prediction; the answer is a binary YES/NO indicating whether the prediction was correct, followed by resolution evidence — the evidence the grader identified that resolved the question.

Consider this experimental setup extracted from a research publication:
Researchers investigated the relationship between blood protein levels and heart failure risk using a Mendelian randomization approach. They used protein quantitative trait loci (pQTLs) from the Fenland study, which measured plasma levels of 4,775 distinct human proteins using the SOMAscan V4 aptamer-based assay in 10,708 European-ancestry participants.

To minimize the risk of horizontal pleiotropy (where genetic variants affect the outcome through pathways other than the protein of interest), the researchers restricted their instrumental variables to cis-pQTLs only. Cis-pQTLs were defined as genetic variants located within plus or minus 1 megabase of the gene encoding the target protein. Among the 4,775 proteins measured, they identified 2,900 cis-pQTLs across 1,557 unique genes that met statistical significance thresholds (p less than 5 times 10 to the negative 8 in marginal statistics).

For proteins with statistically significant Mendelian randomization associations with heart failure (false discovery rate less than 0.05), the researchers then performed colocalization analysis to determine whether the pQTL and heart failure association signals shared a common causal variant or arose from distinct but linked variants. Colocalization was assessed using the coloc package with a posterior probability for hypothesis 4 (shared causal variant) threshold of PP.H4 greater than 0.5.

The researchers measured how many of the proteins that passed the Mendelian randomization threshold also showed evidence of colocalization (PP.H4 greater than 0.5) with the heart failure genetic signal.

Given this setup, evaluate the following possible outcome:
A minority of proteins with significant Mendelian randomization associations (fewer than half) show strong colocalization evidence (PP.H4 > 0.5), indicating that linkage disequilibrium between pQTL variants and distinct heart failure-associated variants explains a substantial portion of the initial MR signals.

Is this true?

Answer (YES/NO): NO